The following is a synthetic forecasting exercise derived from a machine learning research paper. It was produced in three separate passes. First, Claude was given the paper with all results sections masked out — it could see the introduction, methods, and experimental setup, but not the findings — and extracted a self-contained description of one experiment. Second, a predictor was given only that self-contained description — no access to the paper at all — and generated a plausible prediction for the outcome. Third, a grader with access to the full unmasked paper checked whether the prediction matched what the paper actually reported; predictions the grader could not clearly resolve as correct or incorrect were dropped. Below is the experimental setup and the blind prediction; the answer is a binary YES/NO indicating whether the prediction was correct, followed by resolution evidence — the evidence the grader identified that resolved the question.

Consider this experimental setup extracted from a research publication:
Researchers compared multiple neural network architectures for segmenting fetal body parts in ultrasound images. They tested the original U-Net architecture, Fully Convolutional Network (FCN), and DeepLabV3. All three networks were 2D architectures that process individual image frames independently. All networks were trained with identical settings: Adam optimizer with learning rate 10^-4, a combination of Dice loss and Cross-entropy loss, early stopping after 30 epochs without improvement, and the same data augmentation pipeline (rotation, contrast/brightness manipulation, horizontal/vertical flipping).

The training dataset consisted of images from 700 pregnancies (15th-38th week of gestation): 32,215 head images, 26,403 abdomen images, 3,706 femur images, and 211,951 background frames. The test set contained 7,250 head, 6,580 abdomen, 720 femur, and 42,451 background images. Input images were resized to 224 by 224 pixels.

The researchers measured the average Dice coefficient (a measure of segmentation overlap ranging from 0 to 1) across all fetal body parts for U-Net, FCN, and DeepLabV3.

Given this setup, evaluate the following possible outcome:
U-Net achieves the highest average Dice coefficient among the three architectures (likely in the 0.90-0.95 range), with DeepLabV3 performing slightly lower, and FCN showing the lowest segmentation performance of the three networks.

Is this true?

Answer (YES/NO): NO